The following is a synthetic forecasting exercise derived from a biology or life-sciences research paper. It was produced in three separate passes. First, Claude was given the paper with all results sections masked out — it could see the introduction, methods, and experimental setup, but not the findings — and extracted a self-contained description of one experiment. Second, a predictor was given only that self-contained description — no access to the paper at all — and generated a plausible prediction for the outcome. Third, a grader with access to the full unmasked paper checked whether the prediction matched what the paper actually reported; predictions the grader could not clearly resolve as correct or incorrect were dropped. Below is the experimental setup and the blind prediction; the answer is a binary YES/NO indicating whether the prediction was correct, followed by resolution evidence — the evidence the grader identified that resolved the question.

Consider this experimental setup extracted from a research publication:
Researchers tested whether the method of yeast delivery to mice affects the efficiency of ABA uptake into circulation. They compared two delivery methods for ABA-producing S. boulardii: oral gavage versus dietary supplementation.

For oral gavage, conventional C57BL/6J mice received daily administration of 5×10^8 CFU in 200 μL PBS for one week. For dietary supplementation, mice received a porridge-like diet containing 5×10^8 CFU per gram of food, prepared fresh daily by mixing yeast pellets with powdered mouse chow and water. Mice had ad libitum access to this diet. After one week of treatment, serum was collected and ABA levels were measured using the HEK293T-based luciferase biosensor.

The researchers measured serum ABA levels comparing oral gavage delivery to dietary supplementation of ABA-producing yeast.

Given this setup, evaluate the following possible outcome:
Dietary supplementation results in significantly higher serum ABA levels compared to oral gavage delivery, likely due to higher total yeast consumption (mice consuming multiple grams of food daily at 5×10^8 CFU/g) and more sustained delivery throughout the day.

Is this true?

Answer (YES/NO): YES